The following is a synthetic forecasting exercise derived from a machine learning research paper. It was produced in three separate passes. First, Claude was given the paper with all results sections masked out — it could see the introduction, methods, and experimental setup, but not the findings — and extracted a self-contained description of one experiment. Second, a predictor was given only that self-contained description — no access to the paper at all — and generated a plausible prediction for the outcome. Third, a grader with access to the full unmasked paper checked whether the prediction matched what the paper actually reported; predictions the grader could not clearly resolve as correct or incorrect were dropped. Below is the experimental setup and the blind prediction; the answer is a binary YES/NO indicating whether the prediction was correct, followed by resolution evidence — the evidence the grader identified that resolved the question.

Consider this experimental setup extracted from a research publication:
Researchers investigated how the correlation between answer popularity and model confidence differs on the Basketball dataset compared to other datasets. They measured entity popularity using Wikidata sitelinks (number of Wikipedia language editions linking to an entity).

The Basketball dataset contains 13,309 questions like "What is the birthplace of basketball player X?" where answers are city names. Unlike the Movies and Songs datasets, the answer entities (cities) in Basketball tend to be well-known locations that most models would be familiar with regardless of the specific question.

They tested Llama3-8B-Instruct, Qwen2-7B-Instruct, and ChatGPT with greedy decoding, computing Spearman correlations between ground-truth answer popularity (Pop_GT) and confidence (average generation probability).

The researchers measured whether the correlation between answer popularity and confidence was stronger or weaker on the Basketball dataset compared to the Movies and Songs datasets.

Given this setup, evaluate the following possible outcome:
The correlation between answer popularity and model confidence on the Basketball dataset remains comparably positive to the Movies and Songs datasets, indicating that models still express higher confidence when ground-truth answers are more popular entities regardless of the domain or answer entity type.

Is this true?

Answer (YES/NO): NO